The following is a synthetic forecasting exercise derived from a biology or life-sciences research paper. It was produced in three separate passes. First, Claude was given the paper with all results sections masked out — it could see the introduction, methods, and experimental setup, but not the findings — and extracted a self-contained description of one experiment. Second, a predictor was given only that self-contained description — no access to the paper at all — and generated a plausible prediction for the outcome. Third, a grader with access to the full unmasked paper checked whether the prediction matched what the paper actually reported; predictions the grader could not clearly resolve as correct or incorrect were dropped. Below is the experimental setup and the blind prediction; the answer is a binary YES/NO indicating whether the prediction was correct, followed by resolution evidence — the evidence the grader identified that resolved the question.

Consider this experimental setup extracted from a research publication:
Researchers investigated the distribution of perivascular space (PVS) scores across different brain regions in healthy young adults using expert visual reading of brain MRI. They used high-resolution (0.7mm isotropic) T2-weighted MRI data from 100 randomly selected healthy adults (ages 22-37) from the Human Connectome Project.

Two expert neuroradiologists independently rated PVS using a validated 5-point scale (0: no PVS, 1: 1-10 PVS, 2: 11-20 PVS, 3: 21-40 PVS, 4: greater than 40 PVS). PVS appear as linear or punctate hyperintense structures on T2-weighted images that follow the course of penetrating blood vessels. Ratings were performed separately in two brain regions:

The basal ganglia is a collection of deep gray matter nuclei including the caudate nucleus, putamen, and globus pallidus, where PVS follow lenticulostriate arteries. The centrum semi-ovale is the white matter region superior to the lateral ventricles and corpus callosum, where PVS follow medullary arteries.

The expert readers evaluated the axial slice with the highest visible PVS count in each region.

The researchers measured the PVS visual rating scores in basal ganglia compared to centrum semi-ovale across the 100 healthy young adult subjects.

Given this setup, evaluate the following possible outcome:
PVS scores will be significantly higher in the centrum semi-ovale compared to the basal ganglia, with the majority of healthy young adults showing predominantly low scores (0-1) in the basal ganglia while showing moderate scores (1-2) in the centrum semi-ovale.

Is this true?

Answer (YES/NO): NO